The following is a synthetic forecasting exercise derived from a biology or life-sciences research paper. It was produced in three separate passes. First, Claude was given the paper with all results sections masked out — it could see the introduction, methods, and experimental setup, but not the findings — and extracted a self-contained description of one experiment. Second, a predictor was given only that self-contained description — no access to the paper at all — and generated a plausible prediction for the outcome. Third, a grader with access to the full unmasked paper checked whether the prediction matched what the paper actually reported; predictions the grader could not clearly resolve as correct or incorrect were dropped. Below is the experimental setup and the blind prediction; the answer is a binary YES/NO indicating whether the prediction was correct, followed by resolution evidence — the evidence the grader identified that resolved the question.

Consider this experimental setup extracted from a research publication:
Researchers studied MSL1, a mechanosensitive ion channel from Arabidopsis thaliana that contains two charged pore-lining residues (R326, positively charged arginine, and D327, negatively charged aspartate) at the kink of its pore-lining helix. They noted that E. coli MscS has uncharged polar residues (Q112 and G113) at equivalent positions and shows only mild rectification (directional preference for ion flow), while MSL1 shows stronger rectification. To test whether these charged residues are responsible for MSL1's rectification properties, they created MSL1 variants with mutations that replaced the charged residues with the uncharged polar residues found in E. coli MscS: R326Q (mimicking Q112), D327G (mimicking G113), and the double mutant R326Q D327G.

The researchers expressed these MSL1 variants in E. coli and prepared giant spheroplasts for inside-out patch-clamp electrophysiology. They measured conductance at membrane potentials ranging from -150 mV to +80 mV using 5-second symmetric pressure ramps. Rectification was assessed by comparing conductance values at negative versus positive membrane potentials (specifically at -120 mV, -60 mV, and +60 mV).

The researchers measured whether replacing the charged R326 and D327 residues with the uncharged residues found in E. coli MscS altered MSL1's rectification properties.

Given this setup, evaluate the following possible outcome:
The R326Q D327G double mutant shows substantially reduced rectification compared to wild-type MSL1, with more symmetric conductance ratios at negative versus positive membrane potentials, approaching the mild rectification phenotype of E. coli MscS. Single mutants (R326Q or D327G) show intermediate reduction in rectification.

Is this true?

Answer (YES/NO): NO